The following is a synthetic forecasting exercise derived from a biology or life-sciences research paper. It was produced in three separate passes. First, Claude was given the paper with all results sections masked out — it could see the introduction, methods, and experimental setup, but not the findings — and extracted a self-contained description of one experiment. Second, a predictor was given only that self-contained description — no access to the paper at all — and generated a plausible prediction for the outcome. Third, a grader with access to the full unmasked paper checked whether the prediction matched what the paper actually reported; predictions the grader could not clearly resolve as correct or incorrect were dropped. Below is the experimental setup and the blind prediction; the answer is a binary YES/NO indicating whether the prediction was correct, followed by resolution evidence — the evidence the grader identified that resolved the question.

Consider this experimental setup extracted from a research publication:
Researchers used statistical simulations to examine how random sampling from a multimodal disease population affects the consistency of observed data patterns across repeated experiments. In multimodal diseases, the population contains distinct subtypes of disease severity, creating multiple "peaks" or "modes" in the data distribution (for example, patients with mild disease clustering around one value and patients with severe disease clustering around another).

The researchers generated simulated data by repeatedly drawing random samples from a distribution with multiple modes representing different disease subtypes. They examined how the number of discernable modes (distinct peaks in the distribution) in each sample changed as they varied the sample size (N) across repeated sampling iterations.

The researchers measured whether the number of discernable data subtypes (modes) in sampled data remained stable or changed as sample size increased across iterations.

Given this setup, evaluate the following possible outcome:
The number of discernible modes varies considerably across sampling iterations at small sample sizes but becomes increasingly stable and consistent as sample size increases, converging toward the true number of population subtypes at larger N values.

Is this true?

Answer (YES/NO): NO